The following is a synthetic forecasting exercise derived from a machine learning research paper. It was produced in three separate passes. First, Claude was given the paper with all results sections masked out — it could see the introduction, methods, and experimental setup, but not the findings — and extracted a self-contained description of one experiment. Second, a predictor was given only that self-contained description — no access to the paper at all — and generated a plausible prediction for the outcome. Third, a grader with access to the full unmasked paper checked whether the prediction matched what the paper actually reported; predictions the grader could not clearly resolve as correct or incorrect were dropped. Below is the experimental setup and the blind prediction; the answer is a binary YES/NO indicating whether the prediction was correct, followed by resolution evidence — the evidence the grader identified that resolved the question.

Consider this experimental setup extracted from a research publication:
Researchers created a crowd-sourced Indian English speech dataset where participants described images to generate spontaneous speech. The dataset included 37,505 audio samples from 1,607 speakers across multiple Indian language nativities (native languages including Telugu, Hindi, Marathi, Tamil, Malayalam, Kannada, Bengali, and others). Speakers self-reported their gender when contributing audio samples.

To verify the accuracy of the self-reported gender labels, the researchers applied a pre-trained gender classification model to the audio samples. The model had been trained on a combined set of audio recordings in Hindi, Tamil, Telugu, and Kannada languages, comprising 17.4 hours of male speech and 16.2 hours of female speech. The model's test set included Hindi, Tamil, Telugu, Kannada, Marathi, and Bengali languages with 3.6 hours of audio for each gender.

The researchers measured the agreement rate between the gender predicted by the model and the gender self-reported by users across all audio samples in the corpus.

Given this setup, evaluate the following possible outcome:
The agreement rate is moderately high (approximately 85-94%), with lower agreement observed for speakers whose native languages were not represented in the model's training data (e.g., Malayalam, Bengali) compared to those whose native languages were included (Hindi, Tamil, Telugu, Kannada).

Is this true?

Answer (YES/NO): NO